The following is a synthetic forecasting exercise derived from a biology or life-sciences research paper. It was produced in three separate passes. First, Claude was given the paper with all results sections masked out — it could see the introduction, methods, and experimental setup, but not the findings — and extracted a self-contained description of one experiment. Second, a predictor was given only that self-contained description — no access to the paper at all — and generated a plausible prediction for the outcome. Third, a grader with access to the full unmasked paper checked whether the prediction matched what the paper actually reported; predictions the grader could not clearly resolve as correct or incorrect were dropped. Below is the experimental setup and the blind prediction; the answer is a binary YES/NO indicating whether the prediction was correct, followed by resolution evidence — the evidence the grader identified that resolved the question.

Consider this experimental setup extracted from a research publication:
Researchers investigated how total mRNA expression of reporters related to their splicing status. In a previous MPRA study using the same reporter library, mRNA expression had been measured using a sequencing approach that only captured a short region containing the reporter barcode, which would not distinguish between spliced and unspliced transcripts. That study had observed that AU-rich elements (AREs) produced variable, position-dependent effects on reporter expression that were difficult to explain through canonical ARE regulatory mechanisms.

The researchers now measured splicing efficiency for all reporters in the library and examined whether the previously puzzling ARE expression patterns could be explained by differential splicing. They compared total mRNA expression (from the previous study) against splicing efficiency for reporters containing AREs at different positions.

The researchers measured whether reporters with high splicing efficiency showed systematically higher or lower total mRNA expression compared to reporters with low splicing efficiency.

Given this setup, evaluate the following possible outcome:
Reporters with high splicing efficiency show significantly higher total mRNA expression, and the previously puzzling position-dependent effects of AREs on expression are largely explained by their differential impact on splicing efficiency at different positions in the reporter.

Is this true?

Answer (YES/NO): YES